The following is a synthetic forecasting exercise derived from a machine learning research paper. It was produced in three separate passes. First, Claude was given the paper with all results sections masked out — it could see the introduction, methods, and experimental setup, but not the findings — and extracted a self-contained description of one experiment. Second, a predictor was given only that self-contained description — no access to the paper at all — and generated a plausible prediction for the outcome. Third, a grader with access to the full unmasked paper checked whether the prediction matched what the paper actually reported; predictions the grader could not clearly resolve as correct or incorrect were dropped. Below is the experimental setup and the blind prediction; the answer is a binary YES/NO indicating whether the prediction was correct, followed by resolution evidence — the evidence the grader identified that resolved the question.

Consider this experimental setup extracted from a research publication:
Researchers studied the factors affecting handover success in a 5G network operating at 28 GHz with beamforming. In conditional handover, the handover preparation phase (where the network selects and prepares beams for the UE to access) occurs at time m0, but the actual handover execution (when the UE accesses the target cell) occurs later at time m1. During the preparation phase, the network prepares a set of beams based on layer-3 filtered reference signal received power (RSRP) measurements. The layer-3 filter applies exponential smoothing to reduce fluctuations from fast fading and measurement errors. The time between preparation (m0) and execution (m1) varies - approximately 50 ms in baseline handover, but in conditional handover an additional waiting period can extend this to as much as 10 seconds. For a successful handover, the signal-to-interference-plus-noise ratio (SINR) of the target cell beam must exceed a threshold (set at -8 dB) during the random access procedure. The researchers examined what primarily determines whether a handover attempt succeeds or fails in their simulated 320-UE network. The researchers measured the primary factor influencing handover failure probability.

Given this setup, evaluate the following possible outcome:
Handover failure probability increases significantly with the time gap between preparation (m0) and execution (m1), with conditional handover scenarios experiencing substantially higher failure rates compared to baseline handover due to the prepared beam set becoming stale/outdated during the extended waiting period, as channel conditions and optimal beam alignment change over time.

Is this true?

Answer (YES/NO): YES